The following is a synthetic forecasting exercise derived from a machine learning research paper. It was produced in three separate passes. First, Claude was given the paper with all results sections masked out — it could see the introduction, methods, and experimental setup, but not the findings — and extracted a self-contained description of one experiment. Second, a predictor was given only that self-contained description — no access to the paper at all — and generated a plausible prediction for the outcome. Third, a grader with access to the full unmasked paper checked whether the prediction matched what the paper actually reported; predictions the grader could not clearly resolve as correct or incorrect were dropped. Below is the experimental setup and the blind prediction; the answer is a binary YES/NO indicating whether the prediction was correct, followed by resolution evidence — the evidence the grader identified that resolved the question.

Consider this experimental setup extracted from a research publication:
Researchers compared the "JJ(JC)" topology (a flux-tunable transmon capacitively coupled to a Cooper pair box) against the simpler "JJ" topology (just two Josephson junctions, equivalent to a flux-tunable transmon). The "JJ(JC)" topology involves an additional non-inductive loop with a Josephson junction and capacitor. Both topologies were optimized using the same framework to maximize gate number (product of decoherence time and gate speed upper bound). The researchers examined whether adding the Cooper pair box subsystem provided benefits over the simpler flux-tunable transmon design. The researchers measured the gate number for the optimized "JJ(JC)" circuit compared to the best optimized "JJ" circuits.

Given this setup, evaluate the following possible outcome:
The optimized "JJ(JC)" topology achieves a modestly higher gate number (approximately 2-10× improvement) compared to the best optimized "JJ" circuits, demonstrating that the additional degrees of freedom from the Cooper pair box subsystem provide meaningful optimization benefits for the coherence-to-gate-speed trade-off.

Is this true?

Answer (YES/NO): NO